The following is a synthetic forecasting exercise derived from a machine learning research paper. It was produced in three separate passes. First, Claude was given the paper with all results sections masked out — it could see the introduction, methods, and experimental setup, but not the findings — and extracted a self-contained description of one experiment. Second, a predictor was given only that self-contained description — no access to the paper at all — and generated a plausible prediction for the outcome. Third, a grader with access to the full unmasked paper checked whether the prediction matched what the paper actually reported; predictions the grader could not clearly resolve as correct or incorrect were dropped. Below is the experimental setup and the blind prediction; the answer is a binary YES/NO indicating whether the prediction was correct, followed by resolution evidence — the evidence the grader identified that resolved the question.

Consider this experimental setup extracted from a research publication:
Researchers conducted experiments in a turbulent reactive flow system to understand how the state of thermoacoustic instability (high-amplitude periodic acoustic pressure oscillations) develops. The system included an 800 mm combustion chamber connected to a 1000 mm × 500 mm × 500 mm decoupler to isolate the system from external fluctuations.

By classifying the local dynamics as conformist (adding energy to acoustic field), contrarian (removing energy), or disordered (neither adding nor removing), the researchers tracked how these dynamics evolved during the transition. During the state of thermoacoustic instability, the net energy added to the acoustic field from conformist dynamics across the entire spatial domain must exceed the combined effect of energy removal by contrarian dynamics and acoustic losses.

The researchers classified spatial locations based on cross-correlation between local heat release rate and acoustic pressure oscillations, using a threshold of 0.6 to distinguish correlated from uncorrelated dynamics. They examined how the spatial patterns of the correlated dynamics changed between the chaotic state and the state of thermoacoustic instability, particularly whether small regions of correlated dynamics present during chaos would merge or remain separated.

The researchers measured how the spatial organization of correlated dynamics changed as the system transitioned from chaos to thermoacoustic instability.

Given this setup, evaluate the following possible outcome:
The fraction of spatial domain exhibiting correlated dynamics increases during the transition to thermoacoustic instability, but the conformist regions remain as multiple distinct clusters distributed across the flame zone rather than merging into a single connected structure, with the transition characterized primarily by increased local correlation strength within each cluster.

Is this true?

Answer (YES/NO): NO